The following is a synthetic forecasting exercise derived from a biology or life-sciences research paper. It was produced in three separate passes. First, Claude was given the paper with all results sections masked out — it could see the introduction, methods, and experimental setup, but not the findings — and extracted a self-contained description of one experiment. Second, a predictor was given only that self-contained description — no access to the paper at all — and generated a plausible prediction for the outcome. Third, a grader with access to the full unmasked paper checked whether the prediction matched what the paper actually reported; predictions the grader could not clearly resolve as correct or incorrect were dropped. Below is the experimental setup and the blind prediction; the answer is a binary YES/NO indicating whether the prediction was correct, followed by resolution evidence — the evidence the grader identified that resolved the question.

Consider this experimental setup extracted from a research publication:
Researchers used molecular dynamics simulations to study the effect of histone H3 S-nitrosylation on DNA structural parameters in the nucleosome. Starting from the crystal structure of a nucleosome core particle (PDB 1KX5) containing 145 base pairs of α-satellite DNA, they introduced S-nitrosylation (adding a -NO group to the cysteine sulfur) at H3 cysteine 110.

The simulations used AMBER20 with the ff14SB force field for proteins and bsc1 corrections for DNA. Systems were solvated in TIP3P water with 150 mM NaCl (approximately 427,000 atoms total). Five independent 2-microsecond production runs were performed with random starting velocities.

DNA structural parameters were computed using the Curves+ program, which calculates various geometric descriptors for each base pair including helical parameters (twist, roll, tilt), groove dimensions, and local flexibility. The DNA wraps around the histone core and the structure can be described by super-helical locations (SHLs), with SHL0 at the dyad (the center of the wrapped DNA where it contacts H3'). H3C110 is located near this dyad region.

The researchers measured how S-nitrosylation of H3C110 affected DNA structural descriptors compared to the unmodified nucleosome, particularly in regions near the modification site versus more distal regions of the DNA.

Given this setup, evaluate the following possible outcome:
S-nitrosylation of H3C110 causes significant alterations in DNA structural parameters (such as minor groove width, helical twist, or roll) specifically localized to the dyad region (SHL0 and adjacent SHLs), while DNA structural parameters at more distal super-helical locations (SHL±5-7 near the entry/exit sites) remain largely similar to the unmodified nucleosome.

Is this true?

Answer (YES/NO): NO